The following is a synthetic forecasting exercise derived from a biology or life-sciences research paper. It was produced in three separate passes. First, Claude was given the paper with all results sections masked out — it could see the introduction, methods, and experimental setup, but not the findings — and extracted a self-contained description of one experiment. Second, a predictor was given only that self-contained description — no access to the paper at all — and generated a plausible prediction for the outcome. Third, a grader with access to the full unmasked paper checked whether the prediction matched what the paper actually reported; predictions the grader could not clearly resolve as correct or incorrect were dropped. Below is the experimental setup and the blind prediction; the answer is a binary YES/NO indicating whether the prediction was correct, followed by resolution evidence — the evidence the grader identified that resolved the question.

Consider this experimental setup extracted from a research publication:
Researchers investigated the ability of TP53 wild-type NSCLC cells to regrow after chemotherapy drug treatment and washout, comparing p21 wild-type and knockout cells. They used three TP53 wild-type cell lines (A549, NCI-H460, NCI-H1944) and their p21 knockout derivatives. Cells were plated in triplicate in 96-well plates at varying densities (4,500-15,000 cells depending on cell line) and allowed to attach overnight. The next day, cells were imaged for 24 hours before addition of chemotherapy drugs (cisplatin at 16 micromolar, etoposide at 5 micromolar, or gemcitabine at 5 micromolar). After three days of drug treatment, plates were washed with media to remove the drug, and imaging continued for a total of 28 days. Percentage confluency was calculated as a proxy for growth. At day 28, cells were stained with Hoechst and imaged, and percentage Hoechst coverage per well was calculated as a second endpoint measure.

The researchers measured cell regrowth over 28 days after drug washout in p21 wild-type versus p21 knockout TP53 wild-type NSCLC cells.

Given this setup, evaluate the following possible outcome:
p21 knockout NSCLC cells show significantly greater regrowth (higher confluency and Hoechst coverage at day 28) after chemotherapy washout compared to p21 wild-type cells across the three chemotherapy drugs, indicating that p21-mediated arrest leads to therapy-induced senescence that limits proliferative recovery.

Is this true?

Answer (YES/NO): NO